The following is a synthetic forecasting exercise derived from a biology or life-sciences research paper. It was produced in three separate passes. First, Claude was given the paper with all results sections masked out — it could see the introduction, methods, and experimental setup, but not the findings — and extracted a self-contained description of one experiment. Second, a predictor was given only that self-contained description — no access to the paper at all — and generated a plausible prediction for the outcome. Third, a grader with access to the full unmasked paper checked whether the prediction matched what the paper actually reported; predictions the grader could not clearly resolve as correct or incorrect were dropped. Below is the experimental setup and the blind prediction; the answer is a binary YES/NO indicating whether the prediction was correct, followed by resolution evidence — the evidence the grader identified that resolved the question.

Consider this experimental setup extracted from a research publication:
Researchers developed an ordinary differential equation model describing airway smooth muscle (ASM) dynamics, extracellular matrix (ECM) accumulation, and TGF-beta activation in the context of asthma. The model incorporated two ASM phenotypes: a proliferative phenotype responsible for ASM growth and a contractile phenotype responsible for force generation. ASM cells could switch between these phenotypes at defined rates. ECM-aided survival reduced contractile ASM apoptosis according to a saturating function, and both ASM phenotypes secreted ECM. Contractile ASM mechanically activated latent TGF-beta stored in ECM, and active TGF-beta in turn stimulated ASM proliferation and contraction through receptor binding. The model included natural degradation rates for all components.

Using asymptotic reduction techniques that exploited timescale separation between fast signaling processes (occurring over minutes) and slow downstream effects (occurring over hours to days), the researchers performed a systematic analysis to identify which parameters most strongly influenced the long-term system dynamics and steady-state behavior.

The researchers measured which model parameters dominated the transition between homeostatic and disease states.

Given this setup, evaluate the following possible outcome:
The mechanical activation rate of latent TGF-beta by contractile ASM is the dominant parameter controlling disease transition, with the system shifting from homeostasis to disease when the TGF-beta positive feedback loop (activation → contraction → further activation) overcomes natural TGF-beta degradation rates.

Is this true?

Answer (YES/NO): NO